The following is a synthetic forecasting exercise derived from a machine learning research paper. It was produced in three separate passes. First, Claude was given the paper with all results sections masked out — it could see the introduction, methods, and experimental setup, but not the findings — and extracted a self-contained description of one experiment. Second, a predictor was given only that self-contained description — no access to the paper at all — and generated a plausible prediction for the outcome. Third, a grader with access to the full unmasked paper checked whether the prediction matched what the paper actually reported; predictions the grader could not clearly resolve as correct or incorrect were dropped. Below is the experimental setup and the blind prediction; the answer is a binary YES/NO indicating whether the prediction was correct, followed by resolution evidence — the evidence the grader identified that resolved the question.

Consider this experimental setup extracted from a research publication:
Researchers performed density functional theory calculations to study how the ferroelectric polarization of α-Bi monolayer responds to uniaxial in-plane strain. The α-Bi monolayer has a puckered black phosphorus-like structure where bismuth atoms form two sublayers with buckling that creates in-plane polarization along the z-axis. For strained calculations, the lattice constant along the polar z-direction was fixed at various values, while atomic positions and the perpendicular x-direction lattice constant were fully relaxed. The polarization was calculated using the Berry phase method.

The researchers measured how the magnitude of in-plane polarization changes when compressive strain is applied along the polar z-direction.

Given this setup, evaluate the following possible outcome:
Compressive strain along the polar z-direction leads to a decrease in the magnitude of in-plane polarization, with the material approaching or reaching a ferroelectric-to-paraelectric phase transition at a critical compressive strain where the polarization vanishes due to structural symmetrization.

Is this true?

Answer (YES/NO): NO